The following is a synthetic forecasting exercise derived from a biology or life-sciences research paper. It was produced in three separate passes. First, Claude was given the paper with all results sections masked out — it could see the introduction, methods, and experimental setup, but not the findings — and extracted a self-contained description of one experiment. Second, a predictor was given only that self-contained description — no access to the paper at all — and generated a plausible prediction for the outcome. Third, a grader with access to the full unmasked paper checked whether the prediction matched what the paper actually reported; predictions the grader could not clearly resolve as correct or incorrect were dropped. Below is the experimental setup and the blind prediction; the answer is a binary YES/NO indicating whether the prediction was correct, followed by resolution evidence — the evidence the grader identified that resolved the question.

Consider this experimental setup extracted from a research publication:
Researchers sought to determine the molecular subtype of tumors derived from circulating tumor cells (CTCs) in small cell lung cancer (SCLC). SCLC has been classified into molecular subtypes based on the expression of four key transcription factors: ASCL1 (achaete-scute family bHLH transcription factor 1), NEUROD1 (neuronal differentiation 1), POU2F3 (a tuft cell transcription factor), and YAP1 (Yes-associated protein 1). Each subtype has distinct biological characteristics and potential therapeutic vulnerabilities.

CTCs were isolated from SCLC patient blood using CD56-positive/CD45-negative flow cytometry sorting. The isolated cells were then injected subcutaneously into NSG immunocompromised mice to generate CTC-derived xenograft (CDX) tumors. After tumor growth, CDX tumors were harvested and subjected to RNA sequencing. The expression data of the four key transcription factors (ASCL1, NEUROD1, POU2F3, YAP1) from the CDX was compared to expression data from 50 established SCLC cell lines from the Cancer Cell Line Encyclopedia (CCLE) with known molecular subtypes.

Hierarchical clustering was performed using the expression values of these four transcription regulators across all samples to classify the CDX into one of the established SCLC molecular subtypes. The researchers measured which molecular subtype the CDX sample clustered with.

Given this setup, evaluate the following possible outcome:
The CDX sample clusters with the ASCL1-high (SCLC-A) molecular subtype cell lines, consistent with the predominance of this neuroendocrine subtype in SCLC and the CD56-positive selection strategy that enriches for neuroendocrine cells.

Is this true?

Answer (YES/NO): YES